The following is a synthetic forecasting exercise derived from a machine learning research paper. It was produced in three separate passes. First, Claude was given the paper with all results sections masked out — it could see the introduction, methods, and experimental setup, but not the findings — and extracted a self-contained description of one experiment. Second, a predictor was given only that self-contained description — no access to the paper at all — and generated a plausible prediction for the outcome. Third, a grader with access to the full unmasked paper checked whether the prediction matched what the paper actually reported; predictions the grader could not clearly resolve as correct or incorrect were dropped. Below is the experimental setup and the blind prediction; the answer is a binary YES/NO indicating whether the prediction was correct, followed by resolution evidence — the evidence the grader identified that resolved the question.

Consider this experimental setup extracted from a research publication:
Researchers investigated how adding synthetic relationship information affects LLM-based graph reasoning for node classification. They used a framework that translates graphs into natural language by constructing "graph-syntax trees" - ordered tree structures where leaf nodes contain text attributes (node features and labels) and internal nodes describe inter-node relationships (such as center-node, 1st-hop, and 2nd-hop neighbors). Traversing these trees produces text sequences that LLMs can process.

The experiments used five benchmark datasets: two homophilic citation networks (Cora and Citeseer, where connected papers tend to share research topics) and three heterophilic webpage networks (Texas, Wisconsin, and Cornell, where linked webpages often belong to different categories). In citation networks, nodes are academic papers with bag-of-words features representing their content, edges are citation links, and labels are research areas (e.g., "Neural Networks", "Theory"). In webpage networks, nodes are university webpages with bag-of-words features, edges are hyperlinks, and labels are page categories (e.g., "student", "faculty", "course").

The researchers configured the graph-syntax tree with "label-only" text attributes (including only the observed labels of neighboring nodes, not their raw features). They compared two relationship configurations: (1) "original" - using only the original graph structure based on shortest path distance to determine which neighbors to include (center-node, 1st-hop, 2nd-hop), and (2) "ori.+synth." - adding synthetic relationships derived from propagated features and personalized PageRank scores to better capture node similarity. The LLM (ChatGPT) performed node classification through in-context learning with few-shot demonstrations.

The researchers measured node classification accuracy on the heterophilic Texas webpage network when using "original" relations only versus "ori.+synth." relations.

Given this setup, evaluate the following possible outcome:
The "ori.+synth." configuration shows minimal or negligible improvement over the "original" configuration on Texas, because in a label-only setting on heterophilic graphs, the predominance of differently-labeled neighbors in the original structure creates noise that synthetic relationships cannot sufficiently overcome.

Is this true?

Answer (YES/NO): NO